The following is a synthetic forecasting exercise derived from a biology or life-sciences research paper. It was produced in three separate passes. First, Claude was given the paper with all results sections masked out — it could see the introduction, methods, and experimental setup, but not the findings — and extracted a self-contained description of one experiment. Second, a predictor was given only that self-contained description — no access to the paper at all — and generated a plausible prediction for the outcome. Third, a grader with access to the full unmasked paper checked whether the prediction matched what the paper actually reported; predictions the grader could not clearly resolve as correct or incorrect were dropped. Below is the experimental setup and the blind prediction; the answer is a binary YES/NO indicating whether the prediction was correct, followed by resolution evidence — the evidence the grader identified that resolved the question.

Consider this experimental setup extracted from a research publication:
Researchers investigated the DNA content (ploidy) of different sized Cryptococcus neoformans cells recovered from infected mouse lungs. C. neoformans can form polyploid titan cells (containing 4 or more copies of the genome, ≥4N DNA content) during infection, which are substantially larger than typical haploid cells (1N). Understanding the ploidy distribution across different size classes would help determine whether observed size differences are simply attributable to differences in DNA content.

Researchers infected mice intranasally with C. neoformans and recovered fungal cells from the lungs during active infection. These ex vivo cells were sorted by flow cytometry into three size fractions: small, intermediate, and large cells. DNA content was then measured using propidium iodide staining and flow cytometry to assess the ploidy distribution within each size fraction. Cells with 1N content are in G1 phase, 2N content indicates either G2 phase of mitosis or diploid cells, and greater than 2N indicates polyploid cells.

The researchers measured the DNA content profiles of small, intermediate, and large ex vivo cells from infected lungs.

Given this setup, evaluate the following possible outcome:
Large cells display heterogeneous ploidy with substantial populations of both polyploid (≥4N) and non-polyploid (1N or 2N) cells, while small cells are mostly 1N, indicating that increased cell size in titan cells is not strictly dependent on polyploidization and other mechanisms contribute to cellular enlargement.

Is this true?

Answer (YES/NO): YES